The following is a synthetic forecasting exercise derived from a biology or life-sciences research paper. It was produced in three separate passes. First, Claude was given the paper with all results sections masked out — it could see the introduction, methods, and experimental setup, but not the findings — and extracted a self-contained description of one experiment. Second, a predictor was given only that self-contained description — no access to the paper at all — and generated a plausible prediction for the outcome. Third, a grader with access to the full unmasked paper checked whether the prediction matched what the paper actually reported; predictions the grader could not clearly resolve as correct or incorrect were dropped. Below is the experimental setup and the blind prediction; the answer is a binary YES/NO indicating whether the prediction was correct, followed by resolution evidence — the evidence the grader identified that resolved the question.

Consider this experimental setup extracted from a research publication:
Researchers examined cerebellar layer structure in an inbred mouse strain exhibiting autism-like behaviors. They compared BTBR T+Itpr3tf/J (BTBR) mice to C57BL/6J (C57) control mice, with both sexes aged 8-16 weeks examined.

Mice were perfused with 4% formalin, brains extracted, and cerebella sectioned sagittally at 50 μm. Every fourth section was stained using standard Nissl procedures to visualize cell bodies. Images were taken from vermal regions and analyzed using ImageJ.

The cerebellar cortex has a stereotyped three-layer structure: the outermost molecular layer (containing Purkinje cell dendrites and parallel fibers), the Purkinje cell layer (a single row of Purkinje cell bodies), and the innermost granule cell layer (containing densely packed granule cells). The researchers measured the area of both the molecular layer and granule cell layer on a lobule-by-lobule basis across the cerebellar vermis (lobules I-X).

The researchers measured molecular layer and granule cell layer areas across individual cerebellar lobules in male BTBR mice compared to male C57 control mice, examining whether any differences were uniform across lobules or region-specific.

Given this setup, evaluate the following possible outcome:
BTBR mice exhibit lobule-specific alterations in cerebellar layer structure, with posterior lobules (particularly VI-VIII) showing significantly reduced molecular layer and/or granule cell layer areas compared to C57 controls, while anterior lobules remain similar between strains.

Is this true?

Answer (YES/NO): NO